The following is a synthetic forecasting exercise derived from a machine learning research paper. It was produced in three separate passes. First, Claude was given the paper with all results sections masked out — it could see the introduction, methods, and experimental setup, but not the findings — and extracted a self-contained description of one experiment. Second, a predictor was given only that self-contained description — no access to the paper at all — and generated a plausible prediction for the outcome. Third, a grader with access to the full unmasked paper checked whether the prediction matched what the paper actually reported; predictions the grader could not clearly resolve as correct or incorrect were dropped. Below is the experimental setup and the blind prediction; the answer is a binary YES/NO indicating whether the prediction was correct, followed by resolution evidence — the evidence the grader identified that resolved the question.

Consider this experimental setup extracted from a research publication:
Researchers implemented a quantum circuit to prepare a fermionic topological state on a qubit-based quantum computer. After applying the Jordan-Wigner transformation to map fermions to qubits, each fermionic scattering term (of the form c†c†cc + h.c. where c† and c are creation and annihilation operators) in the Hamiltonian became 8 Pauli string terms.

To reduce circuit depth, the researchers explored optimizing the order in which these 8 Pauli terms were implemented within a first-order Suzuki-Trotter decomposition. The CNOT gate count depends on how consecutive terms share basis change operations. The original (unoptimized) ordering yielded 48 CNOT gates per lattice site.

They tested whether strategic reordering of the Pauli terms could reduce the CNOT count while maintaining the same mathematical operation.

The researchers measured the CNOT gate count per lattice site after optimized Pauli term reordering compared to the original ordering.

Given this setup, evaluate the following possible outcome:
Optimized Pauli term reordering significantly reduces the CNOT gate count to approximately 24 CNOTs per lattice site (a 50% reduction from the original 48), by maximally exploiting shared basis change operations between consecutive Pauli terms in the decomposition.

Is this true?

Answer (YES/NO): NO